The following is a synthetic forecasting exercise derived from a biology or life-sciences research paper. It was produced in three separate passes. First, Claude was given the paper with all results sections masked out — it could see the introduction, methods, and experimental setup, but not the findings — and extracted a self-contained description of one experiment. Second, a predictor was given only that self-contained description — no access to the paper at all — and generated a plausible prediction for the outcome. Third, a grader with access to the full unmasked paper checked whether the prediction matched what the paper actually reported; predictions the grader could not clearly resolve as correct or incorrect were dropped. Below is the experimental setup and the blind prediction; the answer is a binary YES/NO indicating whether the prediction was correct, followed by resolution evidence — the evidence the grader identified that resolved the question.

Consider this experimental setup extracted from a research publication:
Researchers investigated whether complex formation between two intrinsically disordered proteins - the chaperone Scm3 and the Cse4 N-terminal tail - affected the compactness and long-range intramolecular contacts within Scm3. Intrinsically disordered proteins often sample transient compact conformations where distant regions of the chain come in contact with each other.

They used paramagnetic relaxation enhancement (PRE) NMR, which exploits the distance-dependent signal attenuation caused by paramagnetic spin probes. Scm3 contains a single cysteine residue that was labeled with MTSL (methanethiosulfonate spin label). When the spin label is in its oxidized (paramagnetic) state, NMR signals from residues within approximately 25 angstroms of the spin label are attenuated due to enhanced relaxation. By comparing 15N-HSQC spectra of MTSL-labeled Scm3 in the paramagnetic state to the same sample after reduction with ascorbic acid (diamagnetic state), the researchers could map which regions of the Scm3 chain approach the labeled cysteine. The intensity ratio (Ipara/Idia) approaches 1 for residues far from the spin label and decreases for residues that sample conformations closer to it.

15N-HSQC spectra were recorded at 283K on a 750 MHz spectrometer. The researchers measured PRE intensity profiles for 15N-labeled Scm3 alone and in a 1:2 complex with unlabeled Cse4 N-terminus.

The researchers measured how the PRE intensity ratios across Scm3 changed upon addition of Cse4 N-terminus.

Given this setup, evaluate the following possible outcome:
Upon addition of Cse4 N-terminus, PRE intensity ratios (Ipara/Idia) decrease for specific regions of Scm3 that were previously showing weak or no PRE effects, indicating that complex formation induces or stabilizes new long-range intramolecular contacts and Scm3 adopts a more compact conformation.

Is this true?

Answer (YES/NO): NO